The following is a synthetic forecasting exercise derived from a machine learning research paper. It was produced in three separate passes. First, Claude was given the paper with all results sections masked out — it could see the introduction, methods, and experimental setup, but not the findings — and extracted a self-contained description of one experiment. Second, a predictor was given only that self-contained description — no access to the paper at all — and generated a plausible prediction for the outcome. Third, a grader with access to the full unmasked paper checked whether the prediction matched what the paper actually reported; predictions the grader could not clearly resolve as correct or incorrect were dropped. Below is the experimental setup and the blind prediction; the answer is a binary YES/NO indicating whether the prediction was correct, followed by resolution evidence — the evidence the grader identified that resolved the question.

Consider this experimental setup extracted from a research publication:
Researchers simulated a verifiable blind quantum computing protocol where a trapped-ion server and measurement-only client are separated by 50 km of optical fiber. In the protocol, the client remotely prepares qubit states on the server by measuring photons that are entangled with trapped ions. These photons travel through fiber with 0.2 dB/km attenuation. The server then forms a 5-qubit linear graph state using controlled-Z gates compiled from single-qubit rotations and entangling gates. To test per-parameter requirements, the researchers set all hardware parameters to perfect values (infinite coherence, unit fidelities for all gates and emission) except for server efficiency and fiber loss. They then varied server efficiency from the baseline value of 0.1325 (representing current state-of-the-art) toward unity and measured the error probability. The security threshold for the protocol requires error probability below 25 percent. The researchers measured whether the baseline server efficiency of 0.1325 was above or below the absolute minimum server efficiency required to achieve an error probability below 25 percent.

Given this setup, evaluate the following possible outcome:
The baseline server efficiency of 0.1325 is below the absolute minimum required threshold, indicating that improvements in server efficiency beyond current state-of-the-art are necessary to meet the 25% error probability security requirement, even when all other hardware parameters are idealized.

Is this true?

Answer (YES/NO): NO